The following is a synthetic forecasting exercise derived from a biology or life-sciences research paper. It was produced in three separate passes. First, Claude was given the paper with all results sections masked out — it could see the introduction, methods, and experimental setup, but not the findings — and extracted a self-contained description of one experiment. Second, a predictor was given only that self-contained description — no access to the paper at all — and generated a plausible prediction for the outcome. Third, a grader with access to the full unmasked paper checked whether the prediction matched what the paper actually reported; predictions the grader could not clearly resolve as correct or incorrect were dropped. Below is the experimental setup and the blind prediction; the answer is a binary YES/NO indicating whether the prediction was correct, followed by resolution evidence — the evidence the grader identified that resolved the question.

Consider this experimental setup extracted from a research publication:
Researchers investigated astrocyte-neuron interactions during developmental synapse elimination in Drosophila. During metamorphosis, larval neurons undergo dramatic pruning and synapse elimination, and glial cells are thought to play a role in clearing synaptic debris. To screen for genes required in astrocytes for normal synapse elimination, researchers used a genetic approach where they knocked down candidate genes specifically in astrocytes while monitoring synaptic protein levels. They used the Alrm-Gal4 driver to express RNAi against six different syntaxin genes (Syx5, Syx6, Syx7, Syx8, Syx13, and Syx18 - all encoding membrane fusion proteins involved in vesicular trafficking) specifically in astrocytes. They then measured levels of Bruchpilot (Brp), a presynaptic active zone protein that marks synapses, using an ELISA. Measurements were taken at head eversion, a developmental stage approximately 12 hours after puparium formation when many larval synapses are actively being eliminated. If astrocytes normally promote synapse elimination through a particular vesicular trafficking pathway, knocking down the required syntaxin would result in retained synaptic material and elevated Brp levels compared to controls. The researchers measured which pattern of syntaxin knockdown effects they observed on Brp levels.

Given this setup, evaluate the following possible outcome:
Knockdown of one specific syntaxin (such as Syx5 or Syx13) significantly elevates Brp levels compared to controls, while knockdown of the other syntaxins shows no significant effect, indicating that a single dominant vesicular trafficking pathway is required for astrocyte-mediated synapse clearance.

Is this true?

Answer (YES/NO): NO